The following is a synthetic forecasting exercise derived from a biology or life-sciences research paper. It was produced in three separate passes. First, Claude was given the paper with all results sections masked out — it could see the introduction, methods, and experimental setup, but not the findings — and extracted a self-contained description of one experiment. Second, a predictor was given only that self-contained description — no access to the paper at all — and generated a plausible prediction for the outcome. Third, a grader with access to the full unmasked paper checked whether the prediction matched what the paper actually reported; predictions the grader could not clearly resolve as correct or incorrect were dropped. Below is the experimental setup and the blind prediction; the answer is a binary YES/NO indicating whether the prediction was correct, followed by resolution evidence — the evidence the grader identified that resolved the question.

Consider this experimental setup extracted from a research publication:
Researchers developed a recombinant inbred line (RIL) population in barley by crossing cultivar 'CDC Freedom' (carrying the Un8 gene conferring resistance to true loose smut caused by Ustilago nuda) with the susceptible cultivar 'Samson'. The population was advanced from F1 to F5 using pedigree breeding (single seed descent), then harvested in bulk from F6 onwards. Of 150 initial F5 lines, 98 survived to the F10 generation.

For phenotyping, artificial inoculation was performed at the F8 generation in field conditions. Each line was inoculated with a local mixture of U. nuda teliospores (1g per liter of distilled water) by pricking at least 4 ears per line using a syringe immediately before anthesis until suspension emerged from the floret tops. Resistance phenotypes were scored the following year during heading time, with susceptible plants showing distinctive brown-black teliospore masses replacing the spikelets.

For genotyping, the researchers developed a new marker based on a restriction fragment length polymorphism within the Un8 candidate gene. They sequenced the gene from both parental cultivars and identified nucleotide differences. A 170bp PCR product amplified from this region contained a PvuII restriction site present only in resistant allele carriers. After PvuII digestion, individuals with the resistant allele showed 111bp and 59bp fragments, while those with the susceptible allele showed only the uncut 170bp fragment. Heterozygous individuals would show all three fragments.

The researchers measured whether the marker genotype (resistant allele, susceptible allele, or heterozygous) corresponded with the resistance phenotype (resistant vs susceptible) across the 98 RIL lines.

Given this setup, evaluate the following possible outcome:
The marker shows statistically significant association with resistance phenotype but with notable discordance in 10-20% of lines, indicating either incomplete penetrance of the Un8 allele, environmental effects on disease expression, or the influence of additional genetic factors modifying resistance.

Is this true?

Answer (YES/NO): NO